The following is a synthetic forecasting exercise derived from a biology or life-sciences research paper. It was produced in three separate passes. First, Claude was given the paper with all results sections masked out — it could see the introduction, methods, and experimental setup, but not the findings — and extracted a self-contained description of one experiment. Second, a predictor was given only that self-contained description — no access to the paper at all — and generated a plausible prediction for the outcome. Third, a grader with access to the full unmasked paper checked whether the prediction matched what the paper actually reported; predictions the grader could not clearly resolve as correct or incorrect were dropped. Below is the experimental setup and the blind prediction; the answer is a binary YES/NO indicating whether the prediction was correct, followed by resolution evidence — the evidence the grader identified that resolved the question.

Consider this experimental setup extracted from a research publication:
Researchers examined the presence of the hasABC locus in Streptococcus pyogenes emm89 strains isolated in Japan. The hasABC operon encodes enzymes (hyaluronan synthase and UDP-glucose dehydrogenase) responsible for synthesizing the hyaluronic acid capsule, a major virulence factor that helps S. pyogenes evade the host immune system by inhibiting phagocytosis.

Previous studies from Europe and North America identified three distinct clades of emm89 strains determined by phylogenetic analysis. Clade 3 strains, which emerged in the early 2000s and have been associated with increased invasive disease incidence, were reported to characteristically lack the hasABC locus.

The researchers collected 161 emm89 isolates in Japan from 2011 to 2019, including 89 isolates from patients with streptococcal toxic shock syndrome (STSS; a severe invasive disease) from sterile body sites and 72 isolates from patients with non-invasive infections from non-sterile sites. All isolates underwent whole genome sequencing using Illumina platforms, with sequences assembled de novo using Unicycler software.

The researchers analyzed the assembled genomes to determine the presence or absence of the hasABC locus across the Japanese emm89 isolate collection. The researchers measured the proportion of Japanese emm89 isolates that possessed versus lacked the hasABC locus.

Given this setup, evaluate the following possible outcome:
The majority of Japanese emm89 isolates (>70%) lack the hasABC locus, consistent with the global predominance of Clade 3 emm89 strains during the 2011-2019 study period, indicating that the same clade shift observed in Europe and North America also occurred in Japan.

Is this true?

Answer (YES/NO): YES